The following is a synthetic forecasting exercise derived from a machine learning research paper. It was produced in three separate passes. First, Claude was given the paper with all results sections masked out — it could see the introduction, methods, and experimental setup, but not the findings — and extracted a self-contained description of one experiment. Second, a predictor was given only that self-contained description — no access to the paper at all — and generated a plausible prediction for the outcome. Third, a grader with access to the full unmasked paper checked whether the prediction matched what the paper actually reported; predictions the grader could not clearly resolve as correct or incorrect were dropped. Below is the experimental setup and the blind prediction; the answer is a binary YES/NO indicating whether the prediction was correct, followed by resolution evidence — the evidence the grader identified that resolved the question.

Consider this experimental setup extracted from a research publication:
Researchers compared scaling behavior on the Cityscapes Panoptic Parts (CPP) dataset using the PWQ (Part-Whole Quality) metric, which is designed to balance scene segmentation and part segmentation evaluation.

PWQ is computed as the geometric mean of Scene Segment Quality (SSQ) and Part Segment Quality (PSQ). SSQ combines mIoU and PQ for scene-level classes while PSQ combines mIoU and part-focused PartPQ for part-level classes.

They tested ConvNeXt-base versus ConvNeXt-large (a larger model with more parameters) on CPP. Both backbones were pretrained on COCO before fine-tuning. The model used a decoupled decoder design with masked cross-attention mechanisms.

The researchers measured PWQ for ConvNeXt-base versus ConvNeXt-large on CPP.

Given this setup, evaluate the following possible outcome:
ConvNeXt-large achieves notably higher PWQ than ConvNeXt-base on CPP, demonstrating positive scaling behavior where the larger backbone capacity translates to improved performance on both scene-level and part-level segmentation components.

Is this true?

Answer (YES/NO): NO